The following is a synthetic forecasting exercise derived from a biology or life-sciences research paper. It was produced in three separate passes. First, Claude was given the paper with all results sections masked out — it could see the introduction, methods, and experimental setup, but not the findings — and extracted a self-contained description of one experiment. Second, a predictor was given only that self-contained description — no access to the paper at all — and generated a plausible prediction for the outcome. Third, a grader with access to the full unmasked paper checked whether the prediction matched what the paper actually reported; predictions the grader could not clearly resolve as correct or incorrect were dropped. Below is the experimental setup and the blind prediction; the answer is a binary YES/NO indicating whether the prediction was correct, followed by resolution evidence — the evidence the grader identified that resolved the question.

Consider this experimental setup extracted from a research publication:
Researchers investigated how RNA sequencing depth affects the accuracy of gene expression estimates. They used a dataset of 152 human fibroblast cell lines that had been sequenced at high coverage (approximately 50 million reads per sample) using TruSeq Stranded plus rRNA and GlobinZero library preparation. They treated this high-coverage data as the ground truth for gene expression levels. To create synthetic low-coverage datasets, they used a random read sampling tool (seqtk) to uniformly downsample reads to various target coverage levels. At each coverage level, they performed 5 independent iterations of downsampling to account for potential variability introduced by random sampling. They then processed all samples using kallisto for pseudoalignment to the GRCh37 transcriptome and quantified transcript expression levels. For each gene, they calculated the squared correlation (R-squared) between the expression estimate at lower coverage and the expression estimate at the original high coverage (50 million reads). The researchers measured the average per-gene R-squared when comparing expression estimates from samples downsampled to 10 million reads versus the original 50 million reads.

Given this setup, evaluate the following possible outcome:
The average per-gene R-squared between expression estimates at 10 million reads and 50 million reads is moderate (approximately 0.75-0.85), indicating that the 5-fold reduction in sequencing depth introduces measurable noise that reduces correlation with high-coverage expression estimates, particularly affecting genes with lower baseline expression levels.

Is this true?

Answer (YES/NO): NO